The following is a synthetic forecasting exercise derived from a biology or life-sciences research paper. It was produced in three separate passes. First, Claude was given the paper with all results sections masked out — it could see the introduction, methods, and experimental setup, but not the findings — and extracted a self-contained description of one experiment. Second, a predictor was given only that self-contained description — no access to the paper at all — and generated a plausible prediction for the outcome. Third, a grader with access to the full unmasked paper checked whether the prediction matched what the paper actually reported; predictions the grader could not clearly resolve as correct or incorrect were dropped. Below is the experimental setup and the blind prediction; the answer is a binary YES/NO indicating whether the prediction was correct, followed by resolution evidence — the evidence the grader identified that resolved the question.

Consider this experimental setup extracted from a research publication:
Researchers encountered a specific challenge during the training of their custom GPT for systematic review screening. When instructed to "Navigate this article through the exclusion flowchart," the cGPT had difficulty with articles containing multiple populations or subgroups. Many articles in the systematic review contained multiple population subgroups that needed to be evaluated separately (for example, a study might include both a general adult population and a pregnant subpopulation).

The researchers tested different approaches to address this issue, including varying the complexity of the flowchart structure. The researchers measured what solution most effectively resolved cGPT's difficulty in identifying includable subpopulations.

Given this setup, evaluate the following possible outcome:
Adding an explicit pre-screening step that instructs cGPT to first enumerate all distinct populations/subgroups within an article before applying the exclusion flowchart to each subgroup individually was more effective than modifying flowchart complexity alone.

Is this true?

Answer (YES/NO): NO